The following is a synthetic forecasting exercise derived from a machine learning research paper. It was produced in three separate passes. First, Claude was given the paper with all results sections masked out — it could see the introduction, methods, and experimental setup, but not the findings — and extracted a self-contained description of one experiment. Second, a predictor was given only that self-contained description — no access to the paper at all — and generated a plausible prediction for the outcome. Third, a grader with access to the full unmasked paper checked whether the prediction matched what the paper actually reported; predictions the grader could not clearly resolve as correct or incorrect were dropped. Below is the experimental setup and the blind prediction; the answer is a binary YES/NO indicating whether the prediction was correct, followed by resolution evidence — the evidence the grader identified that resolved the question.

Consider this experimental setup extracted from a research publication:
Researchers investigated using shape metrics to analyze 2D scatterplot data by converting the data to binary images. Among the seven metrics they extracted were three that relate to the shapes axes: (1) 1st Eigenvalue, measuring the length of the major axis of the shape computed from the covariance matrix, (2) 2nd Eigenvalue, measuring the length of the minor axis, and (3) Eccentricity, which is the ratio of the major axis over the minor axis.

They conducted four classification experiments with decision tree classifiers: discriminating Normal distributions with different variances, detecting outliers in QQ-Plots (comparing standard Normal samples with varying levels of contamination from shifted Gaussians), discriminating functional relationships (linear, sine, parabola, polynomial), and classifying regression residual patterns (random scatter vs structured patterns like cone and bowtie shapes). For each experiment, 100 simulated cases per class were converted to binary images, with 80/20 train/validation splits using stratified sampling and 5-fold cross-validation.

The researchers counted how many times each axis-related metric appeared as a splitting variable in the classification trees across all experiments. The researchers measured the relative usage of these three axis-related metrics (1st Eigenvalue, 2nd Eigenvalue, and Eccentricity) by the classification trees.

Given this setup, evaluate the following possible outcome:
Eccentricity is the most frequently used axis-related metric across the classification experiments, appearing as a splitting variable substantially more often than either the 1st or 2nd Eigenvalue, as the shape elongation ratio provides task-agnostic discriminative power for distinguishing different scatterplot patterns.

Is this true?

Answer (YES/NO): YES